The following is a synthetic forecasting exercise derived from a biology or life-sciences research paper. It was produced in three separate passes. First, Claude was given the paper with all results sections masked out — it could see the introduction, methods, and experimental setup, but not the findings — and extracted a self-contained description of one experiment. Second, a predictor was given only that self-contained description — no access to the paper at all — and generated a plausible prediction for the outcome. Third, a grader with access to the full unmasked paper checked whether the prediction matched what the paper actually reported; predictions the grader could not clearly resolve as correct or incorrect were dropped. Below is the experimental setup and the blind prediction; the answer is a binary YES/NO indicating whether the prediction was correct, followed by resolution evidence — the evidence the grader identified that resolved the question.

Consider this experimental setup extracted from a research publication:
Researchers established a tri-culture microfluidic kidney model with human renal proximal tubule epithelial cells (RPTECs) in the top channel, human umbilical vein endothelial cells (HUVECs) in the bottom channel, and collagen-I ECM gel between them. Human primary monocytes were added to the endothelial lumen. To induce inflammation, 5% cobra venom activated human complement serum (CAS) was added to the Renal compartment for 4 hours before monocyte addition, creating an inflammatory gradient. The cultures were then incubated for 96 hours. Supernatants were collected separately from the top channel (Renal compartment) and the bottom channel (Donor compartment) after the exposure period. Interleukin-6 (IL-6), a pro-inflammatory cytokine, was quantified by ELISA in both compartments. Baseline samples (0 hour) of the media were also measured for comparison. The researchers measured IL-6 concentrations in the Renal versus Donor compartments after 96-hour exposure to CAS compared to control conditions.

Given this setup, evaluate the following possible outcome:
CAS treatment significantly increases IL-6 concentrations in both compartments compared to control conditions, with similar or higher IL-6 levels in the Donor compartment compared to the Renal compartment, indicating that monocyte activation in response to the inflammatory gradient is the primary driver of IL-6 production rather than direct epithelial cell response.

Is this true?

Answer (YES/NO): NO